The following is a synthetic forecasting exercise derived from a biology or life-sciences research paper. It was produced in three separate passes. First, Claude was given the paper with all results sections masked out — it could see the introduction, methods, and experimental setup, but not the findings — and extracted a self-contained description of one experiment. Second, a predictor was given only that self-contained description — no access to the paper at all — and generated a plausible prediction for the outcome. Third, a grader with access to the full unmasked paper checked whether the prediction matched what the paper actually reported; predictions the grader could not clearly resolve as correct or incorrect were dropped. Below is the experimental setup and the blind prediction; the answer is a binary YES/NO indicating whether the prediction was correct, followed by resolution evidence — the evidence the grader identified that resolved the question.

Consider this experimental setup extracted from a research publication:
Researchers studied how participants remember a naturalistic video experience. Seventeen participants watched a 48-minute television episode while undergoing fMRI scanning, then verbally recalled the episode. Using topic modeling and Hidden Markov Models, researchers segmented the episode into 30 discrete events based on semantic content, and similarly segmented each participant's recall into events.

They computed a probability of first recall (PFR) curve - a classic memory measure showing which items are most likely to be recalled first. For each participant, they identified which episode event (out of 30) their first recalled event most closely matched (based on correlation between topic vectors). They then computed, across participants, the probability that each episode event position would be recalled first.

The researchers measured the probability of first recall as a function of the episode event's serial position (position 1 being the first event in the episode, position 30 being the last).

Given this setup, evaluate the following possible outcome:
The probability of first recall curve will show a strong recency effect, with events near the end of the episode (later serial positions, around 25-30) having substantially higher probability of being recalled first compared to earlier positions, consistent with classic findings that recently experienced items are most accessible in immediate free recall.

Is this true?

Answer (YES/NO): NO